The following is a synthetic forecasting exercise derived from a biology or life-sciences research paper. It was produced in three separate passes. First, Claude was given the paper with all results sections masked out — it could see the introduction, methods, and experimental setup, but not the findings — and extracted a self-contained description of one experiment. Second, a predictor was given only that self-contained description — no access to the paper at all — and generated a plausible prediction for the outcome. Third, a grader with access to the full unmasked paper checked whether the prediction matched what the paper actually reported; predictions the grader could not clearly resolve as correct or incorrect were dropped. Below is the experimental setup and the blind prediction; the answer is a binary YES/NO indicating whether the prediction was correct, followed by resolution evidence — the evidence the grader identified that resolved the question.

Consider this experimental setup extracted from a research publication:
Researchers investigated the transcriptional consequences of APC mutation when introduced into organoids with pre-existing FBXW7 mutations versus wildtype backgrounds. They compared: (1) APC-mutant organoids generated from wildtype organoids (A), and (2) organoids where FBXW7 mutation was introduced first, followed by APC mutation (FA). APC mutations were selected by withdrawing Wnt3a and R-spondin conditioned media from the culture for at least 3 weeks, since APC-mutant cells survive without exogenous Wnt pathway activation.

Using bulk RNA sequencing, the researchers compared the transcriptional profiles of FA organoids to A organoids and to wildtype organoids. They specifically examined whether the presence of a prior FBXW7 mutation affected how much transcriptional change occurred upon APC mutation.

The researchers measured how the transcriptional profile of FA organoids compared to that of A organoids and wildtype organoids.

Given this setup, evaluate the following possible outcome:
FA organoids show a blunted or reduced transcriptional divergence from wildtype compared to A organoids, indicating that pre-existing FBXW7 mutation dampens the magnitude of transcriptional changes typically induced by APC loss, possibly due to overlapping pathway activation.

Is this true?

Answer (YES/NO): YES